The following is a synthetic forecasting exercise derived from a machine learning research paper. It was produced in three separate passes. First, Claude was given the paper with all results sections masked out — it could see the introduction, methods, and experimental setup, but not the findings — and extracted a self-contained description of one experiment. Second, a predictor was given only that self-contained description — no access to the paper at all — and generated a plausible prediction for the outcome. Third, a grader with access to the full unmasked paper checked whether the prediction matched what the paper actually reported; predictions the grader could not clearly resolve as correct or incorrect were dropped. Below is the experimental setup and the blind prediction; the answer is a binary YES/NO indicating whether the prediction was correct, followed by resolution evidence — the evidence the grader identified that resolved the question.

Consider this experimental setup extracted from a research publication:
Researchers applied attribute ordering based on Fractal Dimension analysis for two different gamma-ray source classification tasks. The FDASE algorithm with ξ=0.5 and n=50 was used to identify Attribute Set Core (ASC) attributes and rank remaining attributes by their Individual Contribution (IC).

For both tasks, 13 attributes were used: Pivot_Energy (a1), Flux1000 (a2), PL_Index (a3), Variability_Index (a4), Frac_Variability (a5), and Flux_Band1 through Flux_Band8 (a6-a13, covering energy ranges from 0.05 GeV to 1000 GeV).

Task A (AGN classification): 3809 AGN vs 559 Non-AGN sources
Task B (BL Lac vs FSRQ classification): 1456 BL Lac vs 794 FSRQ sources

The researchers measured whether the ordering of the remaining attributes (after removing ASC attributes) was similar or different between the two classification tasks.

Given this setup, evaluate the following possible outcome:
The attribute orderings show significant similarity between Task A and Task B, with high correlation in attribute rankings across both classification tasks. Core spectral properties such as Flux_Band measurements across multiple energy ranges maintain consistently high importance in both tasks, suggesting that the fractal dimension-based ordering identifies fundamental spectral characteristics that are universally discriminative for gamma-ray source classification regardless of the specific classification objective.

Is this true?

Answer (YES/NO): NO